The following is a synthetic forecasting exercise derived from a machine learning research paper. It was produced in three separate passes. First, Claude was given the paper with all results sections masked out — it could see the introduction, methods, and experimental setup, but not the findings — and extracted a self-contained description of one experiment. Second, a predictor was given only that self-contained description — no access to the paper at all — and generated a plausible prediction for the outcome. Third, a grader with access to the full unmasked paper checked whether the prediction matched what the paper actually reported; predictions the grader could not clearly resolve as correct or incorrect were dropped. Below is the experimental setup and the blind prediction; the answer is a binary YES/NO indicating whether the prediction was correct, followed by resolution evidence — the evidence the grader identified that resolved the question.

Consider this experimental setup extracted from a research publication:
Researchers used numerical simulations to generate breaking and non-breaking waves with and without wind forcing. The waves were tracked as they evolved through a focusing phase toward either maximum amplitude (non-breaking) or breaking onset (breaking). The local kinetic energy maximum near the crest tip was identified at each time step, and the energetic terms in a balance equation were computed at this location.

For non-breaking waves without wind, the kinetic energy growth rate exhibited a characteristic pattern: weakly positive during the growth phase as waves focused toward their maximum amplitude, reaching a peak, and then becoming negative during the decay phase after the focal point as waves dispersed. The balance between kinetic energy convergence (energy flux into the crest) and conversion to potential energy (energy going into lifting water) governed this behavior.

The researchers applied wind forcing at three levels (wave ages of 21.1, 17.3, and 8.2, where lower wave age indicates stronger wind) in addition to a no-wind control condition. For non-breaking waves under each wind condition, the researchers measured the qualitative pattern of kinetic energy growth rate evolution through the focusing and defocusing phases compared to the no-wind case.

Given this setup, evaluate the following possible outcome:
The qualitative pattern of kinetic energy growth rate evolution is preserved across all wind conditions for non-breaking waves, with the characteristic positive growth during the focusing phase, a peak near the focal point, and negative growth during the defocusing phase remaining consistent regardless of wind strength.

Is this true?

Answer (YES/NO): YES